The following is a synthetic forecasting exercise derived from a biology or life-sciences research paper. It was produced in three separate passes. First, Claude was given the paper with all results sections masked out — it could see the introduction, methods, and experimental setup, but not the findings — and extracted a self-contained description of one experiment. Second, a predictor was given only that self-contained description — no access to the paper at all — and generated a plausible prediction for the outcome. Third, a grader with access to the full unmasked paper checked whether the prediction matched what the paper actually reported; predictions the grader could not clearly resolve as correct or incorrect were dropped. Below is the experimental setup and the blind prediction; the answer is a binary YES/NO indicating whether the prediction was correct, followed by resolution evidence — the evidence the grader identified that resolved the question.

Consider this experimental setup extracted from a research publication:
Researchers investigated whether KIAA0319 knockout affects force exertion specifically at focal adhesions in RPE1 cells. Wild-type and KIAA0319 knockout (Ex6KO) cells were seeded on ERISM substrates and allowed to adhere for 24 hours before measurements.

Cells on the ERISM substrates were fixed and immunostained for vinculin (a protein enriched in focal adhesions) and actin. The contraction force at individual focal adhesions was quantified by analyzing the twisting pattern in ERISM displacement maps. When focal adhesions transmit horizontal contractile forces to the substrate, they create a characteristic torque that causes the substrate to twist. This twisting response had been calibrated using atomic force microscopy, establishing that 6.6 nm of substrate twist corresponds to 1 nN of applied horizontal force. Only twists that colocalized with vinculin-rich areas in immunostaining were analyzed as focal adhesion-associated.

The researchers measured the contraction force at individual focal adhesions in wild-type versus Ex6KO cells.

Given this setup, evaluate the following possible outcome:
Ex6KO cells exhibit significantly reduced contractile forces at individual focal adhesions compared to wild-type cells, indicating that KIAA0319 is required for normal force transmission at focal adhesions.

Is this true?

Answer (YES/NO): NO